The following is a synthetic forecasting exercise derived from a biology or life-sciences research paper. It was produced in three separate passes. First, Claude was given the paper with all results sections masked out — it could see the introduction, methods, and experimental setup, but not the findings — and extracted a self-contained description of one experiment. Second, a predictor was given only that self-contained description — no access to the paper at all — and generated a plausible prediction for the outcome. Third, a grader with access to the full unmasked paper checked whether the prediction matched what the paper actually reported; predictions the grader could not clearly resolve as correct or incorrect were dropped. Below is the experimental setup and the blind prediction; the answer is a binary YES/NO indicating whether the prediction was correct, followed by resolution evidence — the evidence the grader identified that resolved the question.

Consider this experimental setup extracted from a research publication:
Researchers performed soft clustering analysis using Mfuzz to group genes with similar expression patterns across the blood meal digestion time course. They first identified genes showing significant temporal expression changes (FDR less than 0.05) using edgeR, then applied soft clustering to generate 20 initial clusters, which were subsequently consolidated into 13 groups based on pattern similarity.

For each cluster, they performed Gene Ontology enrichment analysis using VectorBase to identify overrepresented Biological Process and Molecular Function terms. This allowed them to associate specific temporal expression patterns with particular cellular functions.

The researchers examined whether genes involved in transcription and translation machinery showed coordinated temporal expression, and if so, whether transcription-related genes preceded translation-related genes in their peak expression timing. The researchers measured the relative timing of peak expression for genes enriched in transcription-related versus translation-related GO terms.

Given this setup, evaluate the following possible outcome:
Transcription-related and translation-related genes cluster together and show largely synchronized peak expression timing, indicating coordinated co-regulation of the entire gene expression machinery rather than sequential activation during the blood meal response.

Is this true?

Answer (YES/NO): NO